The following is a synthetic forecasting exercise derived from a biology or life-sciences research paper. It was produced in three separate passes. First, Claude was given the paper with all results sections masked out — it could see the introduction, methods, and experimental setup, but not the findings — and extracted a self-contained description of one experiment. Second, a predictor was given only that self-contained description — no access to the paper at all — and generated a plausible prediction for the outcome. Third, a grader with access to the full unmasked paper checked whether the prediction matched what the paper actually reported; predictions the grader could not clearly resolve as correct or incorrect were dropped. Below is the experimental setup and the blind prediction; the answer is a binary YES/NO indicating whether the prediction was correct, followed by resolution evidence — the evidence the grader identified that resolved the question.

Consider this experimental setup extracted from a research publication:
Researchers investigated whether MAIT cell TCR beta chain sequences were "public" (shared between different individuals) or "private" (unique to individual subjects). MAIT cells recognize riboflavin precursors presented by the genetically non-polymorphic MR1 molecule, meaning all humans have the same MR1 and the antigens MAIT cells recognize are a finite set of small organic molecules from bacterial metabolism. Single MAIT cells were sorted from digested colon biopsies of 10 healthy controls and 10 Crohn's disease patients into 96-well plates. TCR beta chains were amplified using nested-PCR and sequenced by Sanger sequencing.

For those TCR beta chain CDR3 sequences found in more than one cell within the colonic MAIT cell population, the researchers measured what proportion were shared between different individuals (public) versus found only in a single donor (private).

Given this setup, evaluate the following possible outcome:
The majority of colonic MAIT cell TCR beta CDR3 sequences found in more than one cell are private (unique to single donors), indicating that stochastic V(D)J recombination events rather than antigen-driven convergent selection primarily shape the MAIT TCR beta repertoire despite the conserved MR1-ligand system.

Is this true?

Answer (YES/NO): YES